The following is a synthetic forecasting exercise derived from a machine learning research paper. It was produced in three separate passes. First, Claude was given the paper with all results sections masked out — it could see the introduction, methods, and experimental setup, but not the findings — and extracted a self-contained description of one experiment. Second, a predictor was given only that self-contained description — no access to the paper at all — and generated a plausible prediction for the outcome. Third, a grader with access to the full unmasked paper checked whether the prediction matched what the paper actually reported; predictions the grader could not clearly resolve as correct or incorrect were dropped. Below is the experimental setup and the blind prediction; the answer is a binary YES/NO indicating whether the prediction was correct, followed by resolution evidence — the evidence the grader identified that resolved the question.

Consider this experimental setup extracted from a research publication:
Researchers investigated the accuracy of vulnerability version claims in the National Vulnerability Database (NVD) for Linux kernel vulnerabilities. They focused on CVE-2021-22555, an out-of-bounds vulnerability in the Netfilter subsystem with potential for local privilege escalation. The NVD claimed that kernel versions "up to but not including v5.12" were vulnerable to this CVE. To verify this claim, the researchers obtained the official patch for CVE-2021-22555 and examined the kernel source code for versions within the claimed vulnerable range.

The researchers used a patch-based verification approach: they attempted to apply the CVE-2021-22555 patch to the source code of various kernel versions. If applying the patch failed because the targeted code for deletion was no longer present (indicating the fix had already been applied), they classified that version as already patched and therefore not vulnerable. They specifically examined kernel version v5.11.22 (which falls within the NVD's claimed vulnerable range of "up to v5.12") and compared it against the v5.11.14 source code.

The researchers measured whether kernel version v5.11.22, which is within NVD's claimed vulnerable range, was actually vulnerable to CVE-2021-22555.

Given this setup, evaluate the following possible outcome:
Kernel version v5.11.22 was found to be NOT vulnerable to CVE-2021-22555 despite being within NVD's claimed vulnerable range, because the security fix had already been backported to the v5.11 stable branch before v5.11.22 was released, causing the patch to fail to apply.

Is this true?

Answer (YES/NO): YES